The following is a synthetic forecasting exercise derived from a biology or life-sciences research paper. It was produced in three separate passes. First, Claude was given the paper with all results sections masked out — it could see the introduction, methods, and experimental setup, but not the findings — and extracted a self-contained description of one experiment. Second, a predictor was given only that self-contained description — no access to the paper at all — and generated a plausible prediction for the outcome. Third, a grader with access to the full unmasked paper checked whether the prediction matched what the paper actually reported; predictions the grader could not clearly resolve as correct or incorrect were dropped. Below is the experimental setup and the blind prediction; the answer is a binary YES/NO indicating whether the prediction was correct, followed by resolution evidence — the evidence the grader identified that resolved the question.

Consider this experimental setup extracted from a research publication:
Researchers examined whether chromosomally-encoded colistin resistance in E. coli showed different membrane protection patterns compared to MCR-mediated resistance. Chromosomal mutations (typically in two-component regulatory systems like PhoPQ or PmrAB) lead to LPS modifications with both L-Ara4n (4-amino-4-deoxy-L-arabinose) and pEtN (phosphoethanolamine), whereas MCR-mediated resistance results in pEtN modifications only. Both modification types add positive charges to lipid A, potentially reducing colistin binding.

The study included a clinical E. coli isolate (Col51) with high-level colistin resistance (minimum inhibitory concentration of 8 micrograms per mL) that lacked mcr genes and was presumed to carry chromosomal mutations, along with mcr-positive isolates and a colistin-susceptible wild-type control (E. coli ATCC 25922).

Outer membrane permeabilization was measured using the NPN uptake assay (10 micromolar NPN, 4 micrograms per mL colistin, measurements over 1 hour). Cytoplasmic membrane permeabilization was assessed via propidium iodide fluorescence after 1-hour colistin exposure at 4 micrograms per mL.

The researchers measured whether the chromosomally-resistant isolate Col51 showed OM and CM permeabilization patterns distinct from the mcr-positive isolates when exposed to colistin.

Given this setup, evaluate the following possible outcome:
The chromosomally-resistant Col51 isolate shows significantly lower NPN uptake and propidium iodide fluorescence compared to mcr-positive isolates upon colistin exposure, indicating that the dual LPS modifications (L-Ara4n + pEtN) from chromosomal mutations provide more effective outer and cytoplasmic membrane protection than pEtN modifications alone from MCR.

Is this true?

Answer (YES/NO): NO